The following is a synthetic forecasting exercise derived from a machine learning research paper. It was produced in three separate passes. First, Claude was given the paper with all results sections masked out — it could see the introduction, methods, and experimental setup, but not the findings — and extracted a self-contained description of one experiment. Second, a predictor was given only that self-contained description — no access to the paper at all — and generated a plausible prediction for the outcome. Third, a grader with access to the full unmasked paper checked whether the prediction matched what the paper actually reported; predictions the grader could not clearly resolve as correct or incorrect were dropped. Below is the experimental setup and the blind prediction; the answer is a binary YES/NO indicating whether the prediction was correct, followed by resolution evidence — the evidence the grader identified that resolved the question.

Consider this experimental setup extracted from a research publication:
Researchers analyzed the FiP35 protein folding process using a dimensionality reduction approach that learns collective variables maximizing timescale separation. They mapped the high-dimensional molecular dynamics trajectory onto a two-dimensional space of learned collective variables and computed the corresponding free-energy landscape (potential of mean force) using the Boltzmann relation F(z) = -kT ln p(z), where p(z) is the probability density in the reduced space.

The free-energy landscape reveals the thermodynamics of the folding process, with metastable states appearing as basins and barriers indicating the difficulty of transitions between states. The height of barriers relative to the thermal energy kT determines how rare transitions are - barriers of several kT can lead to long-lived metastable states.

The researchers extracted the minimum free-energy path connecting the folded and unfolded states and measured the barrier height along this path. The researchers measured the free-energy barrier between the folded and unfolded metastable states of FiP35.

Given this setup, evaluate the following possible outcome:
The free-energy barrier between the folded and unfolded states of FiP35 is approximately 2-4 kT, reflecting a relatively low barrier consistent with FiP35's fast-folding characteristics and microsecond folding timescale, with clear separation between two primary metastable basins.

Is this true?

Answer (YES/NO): NO